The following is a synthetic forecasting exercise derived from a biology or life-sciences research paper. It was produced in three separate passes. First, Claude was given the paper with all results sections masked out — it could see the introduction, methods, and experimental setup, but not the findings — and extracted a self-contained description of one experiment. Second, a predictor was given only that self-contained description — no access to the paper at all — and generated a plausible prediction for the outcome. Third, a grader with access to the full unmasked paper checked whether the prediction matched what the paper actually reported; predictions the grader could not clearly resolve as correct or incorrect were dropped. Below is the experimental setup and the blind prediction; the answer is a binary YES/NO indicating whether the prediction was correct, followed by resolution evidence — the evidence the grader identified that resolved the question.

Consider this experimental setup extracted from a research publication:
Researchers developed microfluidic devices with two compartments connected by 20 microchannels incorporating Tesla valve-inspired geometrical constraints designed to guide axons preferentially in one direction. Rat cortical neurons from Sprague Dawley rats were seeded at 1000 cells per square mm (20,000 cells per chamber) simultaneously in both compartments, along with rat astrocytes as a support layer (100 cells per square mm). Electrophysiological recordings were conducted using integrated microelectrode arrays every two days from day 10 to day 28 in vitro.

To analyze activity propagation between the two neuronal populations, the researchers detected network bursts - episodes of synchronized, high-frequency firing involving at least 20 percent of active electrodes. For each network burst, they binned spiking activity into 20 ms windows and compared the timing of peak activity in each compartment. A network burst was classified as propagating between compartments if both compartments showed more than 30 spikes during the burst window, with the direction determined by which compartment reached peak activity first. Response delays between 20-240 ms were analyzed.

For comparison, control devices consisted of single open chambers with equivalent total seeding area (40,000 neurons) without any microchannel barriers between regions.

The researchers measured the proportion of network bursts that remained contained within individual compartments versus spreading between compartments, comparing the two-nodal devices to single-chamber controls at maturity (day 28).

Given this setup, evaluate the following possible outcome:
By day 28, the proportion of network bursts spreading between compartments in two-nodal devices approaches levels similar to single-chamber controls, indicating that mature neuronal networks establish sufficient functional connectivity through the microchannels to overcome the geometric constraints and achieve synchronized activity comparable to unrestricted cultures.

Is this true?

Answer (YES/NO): NO